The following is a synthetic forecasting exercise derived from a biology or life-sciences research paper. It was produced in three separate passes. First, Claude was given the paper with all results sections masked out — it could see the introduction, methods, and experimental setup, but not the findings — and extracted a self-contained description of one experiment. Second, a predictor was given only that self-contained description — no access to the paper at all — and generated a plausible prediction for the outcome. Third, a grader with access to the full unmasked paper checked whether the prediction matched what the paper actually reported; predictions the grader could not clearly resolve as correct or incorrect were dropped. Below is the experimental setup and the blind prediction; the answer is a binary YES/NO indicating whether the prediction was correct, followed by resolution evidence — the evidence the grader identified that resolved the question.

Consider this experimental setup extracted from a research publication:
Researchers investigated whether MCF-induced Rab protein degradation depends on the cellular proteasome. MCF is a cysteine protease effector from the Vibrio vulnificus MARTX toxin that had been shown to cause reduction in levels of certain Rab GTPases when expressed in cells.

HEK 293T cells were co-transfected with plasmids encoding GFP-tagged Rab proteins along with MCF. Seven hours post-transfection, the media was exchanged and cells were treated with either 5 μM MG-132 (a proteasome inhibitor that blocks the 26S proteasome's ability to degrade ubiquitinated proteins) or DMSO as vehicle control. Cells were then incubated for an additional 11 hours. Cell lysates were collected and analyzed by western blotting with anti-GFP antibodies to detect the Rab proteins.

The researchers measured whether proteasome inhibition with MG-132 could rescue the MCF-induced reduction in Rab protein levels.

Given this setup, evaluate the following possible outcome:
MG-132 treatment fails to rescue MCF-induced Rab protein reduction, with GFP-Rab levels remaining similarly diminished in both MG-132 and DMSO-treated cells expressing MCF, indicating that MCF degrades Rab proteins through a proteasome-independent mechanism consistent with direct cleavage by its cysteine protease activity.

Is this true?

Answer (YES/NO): YES